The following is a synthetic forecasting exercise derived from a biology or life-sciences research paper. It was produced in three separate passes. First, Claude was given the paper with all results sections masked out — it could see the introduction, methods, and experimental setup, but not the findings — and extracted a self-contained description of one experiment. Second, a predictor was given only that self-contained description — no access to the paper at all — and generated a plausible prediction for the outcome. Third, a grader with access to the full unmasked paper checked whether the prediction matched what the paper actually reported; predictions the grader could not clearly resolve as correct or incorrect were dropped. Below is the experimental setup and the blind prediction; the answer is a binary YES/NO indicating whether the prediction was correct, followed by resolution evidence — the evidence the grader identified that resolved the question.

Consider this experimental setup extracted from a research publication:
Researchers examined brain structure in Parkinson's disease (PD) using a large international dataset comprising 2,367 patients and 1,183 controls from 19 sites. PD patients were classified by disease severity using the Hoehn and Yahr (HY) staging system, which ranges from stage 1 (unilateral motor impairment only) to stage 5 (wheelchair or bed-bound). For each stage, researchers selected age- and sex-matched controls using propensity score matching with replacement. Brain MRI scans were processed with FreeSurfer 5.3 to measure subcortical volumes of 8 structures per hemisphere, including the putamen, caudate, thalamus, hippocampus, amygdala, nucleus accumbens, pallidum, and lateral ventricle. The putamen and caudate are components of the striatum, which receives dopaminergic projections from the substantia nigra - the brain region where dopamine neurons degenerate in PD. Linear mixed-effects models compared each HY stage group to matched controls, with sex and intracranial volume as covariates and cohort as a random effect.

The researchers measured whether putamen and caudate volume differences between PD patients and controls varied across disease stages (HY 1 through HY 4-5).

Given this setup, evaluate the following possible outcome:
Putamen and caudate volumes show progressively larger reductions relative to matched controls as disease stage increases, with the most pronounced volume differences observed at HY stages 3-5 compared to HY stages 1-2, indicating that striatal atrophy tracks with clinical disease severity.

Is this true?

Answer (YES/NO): YES